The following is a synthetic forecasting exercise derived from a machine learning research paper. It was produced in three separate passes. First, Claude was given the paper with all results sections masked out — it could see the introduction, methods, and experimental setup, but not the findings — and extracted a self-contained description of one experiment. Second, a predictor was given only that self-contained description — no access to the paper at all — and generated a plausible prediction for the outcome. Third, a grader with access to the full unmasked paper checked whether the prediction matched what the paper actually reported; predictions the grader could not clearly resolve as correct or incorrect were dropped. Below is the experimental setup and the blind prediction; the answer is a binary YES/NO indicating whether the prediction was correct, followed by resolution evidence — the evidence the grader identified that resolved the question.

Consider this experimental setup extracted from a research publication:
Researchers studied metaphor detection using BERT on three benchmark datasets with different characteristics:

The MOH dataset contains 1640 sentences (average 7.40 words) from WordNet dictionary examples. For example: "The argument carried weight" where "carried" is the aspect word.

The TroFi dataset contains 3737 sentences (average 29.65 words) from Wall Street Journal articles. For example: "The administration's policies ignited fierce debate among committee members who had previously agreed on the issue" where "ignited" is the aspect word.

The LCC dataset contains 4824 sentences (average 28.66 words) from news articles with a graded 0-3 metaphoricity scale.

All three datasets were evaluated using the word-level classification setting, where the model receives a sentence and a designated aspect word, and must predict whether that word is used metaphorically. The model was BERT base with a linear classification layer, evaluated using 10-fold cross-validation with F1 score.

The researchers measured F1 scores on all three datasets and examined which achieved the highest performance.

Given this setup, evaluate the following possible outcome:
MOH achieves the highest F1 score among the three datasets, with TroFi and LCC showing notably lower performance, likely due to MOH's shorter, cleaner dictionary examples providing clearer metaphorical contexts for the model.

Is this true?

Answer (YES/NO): NO